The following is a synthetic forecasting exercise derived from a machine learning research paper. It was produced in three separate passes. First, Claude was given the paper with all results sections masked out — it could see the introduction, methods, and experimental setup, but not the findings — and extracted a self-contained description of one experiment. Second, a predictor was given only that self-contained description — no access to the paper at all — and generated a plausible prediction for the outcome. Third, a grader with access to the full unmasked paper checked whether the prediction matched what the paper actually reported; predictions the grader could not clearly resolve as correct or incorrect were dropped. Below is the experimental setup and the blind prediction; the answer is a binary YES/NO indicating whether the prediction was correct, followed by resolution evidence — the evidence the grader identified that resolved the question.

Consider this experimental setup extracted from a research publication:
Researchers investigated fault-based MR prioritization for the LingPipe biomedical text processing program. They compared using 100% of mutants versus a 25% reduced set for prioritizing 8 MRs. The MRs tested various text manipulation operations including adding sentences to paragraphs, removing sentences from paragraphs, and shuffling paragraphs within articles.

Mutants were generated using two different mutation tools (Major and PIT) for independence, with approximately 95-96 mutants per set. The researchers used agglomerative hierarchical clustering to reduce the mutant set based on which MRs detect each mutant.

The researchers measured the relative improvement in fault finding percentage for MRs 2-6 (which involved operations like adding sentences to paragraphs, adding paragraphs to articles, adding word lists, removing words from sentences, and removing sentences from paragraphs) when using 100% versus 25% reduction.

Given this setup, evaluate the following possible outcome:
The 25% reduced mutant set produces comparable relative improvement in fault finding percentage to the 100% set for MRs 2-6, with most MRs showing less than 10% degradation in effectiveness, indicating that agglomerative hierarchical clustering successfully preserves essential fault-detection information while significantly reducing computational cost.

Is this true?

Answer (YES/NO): YES